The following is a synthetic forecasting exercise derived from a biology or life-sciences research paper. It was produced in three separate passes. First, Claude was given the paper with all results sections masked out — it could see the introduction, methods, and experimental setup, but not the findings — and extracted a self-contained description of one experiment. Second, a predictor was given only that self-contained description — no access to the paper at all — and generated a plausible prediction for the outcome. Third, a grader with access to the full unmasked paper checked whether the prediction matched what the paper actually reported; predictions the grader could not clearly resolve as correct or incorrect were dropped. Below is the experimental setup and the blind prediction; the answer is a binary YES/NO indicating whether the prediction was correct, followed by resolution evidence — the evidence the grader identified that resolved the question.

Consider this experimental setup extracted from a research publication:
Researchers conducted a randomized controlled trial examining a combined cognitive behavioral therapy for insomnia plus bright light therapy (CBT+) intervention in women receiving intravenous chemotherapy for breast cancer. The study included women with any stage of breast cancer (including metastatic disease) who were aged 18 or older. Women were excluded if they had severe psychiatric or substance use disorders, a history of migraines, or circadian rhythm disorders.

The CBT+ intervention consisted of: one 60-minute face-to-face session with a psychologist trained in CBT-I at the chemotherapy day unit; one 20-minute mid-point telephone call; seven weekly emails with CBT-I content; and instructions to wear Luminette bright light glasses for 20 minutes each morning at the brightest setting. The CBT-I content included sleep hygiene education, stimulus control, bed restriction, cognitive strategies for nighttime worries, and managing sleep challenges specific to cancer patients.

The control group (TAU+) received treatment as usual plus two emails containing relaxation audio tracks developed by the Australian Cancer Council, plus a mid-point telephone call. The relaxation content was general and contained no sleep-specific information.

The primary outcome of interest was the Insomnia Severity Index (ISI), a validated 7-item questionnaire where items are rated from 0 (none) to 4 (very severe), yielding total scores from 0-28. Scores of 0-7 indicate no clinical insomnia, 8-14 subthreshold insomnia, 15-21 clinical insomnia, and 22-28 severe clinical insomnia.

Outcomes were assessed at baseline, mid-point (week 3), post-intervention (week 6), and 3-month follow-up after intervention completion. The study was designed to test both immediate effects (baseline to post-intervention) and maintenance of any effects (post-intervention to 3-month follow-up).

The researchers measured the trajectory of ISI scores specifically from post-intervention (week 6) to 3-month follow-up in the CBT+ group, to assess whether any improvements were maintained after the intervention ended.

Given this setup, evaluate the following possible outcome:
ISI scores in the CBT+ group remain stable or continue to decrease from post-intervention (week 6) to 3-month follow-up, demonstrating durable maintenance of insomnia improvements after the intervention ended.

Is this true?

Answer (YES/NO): YES